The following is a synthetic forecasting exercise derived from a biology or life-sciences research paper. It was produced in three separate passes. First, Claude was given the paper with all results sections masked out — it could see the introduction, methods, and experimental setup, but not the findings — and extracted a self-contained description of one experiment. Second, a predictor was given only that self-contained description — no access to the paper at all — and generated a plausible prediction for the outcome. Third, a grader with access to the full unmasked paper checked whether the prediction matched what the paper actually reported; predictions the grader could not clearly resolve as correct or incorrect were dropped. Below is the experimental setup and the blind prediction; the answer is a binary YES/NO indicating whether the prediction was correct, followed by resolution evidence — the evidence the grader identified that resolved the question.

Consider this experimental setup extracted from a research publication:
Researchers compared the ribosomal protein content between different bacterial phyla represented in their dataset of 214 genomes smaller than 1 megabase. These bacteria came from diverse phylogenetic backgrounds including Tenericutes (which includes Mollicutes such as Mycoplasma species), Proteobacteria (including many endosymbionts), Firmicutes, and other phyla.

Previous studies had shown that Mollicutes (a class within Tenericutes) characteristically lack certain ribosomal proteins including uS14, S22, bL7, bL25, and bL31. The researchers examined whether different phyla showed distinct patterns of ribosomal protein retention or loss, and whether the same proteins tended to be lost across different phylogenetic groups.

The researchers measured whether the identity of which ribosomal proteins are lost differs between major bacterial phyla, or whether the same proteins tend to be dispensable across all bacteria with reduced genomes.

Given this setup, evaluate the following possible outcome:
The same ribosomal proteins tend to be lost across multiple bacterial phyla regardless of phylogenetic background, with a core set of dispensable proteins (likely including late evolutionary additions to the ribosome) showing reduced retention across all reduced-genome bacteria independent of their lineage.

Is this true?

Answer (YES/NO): YES